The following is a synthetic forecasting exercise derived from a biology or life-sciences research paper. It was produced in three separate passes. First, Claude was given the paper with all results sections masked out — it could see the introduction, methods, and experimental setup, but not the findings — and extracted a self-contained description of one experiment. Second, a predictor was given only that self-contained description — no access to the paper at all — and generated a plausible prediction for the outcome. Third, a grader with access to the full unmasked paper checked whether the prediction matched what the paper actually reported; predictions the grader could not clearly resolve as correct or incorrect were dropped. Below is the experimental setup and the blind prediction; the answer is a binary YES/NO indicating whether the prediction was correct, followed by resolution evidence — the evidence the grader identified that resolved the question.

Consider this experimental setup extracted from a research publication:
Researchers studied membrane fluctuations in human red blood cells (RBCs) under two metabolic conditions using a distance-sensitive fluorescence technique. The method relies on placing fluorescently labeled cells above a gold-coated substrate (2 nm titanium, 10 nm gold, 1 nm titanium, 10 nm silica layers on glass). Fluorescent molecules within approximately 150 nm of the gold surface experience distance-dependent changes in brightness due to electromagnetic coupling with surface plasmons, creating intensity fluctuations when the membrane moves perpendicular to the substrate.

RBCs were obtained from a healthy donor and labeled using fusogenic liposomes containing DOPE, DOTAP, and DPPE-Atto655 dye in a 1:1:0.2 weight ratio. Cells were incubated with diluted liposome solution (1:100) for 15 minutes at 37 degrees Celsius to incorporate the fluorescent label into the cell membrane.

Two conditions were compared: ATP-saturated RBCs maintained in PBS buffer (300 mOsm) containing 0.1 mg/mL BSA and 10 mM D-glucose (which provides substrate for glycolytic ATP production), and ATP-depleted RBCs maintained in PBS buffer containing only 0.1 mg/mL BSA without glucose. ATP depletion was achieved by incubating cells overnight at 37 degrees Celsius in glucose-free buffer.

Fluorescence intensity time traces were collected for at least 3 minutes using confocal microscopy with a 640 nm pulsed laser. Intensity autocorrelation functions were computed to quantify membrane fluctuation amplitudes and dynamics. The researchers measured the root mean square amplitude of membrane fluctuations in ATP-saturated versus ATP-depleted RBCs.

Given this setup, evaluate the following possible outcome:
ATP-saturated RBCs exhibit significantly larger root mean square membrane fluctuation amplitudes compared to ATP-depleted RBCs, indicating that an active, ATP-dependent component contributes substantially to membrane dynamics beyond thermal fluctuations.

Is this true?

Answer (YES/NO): YES